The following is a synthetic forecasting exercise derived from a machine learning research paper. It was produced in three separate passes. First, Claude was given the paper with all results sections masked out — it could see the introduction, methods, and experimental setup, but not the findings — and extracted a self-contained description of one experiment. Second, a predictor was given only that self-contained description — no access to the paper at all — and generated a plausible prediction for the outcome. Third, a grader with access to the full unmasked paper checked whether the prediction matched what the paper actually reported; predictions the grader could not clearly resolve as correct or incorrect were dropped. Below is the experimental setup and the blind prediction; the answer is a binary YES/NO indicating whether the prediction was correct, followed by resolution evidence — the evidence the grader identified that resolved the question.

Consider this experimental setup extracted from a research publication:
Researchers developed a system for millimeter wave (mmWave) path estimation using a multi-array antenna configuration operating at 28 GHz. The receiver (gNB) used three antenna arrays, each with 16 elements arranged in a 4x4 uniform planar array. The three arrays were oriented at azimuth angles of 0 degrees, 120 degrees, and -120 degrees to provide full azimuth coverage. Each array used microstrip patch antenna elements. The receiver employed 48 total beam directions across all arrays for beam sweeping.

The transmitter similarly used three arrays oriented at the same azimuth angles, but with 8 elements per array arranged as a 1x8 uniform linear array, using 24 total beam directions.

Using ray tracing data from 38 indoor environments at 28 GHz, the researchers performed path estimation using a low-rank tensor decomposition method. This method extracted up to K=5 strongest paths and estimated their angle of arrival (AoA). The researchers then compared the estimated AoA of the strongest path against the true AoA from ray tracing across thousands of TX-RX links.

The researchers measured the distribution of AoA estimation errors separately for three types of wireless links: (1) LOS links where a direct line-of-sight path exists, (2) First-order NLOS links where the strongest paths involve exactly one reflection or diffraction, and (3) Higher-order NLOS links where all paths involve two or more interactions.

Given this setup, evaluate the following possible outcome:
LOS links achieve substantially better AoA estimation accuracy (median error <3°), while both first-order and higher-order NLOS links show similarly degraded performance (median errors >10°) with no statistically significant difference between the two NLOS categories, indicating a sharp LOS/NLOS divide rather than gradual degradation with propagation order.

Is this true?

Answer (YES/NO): NO